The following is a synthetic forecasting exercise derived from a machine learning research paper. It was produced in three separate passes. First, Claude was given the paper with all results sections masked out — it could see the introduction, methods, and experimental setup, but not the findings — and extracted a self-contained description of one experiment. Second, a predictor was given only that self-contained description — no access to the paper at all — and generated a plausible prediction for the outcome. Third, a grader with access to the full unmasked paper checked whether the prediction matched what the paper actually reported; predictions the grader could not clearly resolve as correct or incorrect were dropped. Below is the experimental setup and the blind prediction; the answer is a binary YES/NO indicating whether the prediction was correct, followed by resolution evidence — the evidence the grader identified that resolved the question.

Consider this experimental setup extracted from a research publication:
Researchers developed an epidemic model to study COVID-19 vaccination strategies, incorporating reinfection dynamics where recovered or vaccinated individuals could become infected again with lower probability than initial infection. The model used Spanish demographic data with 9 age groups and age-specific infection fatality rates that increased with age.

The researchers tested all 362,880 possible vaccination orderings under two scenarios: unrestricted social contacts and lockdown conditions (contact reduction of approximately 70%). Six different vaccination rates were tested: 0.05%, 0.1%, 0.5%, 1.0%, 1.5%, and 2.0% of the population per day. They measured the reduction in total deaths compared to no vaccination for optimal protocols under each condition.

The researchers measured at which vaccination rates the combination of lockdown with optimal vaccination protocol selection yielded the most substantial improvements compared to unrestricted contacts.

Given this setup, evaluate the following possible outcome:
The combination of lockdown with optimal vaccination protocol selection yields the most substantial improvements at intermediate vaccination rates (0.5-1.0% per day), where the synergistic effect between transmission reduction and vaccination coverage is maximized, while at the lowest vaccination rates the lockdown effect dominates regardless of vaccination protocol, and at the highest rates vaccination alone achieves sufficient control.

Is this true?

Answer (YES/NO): NO